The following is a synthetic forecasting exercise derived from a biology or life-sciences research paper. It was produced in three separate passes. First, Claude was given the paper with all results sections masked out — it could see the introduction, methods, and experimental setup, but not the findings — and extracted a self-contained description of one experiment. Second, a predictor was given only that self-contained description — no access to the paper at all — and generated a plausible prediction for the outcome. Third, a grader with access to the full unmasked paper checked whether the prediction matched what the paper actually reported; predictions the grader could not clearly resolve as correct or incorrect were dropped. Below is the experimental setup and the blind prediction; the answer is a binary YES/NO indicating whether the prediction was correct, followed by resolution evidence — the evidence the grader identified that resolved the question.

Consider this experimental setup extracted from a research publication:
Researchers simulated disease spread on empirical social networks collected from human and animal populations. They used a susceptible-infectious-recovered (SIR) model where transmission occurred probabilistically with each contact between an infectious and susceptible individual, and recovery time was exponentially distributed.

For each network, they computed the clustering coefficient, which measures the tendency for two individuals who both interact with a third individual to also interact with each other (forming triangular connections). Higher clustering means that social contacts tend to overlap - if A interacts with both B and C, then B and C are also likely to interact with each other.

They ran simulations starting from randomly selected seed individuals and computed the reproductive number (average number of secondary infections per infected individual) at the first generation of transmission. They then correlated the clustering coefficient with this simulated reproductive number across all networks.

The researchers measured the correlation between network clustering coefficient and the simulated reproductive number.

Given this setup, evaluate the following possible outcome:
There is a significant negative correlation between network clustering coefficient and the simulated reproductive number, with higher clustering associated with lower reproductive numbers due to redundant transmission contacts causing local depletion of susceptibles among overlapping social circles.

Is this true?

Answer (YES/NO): YES